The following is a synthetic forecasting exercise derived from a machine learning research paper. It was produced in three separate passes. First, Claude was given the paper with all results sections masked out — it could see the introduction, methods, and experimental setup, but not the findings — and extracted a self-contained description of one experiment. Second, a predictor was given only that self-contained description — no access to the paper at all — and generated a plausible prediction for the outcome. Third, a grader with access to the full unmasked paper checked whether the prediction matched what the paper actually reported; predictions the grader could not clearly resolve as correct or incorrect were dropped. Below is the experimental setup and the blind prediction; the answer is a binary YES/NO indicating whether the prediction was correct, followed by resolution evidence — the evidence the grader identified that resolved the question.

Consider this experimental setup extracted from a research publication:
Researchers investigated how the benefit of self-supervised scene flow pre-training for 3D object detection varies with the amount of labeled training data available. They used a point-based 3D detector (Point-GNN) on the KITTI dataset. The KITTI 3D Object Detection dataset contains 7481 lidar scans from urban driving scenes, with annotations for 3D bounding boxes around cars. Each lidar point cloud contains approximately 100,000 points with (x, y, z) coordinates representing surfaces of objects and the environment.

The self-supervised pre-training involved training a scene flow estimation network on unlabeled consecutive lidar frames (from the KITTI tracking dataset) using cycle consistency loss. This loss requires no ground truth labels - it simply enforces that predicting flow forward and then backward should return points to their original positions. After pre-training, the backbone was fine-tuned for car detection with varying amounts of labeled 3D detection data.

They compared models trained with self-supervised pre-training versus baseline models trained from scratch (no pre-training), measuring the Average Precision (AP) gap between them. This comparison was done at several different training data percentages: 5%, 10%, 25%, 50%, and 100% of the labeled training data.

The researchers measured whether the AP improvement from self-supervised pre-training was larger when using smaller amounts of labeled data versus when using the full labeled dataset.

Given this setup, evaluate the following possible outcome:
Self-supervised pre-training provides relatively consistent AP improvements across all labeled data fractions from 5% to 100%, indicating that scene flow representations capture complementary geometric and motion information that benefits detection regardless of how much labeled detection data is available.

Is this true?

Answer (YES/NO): NO